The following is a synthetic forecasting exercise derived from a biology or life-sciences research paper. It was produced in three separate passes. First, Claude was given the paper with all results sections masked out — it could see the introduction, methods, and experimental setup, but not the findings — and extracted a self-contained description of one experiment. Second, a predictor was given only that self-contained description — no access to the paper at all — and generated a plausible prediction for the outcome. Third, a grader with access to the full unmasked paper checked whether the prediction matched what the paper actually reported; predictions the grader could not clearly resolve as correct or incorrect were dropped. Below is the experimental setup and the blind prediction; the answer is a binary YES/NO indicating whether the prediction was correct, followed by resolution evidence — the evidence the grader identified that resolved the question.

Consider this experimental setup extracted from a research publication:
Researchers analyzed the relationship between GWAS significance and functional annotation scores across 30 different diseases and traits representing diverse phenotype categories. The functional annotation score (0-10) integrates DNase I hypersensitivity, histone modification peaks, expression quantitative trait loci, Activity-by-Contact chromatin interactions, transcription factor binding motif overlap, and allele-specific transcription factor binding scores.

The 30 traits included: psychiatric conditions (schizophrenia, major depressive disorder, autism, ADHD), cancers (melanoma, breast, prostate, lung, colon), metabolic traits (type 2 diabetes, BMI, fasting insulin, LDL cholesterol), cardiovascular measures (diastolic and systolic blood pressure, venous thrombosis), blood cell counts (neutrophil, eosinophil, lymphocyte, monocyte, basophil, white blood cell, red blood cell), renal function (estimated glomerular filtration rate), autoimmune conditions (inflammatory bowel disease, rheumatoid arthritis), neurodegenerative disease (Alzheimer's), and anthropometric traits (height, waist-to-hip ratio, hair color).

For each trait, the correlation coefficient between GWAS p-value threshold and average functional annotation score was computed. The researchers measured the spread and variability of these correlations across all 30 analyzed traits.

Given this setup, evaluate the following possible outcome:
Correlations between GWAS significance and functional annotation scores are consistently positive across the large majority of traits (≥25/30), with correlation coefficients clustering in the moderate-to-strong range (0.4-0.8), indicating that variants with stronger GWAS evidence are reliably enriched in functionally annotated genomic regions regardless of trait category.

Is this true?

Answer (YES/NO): NO